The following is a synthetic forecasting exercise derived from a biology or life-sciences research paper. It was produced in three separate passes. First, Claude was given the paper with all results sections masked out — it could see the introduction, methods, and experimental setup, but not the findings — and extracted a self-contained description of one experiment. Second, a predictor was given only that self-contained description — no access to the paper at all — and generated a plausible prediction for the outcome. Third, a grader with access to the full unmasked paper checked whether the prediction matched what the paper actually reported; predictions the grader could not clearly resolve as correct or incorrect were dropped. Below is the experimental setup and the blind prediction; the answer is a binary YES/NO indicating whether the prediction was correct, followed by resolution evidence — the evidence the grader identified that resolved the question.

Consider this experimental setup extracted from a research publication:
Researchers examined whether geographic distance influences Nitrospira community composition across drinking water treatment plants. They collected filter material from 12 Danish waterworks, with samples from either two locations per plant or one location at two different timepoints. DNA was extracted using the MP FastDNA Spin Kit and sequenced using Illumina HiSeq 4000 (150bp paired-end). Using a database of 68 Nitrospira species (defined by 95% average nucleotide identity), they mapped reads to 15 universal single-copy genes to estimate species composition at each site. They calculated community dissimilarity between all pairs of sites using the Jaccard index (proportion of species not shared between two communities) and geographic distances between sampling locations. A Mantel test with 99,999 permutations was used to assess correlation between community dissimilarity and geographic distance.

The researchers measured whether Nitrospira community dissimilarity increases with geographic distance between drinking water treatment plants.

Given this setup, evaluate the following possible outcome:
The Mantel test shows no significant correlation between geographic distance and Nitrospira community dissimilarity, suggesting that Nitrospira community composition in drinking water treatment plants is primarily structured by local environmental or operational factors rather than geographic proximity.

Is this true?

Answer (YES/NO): NO